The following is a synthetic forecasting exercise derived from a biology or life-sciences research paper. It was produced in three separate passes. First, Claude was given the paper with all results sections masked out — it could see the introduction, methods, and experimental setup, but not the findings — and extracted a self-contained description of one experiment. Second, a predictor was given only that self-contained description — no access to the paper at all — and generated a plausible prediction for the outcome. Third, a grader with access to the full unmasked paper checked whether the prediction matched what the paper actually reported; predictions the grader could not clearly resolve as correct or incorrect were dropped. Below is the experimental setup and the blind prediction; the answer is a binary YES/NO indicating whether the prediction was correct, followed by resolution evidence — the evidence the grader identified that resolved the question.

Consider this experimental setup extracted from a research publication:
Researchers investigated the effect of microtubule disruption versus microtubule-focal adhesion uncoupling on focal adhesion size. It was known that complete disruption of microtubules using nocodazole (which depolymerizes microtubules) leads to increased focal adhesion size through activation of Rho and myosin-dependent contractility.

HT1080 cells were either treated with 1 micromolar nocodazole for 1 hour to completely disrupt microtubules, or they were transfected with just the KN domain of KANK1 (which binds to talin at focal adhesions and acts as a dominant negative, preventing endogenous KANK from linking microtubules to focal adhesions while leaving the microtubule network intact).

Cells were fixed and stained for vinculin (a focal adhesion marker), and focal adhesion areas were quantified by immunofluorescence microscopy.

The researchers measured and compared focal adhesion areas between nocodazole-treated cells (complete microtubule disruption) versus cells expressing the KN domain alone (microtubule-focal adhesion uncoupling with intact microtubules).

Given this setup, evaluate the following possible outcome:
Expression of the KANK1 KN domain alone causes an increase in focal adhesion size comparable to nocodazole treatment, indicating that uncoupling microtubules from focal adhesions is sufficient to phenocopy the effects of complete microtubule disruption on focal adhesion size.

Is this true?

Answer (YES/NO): YES